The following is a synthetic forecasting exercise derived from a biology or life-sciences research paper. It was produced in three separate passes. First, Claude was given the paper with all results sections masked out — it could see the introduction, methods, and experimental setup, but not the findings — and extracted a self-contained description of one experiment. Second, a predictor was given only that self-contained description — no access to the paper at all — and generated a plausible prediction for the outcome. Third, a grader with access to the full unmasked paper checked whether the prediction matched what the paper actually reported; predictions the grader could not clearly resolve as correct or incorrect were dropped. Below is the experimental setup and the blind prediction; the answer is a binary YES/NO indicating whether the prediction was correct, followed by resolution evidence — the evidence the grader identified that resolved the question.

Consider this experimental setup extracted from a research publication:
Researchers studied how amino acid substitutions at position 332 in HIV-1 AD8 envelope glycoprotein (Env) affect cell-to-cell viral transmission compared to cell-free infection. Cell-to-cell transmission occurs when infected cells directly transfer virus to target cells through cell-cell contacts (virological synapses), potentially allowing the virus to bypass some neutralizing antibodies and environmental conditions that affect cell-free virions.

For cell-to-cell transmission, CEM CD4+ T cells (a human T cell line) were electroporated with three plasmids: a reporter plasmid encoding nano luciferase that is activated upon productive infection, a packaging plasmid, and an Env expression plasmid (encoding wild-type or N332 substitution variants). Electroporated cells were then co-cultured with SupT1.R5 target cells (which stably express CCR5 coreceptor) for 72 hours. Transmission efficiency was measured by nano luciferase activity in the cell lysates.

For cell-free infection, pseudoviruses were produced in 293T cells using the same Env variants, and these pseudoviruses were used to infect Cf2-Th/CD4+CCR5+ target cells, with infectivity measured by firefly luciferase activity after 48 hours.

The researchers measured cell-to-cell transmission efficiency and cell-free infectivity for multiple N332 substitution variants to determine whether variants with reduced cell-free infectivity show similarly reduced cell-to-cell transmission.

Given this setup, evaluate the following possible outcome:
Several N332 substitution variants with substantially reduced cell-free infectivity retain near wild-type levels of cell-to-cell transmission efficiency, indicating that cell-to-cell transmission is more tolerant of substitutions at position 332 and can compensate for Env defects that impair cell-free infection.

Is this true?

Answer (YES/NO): NO